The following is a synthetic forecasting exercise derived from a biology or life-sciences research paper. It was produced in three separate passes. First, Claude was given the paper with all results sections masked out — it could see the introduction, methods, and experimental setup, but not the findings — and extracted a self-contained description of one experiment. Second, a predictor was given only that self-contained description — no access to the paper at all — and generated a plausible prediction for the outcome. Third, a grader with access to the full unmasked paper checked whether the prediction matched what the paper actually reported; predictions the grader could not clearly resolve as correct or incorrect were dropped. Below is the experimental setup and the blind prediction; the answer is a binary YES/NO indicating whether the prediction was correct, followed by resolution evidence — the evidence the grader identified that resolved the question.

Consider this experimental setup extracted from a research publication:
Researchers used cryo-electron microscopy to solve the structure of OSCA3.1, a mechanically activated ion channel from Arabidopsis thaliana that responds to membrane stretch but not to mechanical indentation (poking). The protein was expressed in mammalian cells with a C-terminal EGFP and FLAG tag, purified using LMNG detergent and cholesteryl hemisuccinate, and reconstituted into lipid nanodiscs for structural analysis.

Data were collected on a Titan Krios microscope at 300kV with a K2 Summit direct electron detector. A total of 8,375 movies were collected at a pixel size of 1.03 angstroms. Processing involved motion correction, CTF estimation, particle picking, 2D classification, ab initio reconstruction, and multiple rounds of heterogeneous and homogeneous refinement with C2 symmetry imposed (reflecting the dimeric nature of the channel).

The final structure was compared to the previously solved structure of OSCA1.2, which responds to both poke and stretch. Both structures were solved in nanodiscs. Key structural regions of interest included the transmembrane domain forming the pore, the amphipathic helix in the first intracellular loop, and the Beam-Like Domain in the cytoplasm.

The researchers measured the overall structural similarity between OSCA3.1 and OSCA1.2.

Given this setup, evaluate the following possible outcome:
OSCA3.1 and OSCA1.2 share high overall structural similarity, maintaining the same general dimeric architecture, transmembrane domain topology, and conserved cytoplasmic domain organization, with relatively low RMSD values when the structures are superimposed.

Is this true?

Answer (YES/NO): YES